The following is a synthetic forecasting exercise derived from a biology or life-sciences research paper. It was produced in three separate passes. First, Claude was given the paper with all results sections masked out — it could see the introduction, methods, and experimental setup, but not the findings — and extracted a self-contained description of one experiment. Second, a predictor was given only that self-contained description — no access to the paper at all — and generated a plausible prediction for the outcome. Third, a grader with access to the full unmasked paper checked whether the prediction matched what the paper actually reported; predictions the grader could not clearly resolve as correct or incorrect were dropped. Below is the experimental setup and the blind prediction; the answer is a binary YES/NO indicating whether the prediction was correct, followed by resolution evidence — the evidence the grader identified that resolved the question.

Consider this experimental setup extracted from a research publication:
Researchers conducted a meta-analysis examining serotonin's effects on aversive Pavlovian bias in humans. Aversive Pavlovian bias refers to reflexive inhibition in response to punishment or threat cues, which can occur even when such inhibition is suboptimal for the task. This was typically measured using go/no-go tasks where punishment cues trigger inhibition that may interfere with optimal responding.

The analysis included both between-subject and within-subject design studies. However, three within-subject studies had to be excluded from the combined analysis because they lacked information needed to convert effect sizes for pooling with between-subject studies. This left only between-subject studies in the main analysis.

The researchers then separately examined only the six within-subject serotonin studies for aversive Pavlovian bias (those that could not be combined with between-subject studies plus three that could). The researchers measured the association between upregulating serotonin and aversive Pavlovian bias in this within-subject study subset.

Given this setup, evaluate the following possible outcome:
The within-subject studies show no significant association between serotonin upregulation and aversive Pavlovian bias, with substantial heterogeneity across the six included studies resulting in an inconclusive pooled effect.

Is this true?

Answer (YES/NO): NO